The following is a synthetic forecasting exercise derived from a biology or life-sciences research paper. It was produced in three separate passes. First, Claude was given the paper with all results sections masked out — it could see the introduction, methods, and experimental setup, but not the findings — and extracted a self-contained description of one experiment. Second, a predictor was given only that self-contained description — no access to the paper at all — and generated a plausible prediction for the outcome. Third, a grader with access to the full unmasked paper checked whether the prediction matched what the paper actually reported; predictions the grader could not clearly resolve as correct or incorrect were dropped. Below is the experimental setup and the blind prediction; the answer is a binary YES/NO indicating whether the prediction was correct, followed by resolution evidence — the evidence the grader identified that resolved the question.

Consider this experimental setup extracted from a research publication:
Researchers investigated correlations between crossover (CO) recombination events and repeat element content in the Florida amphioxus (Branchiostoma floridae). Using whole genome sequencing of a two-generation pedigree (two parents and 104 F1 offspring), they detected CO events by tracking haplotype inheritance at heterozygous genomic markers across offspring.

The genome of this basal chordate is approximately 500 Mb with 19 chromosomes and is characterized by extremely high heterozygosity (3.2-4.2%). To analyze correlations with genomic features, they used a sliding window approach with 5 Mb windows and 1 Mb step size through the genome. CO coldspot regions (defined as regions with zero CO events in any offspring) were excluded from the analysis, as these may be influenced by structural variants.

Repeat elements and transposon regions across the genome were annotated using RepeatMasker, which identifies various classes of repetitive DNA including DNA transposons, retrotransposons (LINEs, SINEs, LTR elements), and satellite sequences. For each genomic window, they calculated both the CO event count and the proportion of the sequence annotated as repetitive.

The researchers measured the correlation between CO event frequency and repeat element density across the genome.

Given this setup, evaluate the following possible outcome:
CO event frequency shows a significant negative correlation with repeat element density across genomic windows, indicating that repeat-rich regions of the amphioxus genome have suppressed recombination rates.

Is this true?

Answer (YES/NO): NO